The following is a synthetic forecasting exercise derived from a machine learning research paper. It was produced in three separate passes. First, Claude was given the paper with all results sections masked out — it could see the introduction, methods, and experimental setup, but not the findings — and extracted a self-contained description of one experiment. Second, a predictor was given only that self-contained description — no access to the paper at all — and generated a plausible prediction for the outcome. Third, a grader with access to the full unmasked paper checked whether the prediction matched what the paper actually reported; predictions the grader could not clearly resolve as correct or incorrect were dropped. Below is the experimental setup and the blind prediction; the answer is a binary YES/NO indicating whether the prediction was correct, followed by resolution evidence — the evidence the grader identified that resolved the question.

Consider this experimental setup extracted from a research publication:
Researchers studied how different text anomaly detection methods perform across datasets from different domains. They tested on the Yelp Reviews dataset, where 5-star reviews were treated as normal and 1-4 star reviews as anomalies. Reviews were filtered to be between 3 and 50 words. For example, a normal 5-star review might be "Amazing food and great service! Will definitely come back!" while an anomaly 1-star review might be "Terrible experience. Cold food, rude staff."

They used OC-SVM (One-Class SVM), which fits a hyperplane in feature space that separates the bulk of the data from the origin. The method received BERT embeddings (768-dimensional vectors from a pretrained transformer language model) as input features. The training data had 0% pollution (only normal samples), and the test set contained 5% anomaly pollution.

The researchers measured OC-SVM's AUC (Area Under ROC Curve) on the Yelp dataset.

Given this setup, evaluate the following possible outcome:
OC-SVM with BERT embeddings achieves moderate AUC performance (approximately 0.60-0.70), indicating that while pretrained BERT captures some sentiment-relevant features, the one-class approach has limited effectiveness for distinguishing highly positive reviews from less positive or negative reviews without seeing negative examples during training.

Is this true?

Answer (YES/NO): NO